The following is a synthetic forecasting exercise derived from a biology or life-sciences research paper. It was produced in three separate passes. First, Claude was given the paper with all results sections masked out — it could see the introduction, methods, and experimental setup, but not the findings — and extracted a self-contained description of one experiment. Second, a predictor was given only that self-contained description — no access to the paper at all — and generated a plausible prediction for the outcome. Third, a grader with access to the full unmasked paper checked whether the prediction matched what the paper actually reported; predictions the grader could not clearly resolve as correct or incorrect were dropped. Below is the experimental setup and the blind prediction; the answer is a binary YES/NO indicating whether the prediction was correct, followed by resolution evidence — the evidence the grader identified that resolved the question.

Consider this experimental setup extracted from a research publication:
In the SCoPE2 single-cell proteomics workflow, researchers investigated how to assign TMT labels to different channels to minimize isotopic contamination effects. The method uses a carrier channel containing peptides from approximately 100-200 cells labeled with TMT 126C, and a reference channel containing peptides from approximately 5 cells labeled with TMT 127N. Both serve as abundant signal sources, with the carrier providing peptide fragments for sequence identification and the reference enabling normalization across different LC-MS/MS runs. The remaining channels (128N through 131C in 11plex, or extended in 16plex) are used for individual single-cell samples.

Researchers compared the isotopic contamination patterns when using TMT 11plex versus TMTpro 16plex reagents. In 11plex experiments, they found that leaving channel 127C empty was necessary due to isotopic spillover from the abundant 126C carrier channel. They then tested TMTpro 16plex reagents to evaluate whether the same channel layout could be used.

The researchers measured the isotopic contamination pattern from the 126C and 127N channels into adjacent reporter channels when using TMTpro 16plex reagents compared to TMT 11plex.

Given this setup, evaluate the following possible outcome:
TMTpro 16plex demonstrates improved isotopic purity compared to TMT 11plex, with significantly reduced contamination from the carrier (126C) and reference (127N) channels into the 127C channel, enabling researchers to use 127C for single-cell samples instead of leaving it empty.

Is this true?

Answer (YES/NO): NO